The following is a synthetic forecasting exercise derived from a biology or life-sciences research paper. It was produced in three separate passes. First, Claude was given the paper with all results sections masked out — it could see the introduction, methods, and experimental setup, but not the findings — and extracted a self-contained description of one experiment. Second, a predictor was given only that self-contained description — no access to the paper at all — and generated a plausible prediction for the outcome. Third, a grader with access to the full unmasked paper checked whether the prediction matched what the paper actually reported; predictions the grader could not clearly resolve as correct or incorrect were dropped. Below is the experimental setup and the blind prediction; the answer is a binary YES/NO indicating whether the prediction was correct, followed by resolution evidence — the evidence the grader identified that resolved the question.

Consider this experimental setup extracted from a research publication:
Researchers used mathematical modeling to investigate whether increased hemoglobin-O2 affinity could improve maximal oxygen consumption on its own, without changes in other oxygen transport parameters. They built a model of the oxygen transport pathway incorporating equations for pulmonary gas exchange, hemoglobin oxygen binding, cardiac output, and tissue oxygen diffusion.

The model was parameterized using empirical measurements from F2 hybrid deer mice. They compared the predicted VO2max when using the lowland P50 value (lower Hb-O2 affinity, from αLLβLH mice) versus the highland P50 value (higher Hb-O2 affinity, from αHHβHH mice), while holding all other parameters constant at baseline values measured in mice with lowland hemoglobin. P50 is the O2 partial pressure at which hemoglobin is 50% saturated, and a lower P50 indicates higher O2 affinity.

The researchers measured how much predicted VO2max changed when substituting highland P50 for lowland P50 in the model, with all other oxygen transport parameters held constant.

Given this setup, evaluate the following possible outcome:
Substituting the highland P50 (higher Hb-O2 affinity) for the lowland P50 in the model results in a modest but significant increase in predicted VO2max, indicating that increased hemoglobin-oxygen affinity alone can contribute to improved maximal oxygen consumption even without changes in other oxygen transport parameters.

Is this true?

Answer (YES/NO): NO